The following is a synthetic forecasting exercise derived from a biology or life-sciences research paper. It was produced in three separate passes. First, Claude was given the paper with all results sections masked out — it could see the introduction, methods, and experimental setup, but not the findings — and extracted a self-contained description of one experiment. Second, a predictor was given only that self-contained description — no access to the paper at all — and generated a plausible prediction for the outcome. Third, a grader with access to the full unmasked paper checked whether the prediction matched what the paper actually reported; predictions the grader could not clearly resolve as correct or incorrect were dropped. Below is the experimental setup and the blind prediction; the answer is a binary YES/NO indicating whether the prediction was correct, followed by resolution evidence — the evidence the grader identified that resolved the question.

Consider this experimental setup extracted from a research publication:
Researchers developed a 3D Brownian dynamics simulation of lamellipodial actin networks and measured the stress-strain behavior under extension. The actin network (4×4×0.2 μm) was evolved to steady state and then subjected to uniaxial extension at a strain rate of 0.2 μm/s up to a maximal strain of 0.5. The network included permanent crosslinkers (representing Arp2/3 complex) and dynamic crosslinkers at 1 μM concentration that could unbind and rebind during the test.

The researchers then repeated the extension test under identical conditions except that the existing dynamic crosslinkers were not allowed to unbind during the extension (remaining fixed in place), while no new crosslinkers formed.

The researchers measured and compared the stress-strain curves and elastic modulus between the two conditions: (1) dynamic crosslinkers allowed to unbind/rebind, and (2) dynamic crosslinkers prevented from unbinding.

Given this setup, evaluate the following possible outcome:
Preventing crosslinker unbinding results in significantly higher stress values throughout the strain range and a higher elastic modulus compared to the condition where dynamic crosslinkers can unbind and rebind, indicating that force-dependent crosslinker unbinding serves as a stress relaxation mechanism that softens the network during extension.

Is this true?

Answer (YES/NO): YES